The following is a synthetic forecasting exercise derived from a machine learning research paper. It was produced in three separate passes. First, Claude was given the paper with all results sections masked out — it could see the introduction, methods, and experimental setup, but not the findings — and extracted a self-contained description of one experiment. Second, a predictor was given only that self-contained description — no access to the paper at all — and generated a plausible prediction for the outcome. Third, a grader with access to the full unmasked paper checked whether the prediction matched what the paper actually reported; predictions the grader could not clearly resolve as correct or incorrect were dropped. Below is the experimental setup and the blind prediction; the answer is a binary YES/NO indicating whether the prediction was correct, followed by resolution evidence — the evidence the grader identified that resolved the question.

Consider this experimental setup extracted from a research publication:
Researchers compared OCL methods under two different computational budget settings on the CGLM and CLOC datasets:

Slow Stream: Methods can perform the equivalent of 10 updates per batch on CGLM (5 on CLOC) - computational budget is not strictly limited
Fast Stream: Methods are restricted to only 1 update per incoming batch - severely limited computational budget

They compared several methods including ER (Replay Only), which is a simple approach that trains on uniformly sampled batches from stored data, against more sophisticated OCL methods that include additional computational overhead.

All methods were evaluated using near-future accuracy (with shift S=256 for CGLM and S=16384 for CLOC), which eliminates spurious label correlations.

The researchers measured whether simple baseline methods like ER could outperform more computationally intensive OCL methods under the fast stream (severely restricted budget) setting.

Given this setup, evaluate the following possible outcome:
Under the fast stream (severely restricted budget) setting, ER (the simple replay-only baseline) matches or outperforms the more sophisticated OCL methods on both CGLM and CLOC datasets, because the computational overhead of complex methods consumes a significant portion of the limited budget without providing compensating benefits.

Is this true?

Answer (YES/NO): NO